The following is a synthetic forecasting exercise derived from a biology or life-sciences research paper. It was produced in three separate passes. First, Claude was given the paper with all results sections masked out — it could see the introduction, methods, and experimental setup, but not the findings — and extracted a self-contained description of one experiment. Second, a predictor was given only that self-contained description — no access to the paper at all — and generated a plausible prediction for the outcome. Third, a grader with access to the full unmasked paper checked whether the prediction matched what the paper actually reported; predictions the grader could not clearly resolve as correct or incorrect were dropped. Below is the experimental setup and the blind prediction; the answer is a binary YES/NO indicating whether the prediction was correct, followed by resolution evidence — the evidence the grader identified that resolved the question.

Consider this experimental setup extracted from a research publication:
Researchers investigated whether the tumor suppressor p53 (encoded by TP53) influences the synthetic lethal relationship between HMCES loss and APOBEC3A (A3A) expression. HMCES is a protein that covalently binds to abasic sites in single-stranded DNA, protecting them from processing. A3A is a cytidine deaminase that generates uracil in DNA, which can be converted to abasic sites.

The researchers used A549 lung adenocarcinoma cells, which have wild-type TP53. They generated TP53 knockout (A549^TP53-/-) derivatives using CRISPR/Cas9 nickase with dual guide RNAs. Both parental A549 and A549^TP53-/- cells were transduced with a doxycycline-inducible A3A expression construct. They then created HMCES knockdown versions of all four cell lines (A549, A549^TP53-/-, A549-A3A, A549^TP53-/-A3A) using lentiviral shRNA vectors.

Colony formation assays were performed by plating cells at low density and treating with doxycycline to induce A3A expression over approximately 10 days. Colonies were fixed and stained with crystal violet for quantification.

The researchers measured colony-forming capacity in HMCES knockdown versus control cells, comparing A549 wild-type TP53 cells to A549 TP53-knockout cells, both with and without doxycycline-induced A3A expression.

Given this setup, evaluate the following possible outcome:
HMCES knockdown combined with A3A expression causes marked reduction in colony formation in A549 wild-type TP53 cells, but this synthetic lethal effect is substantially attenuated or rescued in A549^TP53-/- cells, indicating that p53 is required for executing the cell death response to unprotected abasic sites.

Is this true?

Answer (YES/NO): NO